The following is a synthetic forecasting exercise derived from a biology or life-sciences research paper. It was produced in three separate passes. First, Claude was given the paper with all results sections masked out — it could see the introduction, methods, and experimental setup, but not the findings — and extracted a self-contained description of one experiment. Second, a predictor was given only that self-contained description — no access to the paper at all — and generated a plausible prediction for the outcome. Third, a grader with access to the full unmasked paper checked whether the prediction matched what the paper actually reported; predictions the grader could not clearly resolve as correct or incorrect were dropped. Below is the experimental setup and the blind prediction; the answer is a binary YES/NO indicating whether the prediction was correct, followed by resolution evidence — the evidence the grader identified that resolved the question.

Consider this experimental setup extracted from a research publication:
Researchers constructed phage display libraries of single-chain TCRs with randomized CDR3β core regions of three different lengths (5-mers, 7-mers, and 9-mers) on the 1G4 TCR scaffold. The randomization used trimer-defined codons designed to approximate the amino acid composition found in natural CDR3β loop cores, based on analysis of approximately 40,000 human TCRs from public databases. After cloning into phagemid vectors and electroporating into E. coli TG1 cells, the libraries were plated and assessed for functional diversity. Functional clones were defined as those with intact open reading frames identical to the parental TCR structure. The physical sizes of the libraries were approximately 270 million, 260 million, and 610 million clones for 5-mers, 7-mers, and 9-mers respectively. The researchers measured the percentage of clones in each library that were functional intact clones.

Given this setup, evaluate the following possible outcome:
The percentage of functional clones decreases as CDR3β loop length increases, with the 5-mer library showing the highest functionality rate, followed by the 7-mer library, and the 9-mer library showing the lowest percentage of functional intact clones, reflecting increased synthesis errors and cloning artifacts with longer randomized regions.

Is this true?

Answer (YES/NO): NO